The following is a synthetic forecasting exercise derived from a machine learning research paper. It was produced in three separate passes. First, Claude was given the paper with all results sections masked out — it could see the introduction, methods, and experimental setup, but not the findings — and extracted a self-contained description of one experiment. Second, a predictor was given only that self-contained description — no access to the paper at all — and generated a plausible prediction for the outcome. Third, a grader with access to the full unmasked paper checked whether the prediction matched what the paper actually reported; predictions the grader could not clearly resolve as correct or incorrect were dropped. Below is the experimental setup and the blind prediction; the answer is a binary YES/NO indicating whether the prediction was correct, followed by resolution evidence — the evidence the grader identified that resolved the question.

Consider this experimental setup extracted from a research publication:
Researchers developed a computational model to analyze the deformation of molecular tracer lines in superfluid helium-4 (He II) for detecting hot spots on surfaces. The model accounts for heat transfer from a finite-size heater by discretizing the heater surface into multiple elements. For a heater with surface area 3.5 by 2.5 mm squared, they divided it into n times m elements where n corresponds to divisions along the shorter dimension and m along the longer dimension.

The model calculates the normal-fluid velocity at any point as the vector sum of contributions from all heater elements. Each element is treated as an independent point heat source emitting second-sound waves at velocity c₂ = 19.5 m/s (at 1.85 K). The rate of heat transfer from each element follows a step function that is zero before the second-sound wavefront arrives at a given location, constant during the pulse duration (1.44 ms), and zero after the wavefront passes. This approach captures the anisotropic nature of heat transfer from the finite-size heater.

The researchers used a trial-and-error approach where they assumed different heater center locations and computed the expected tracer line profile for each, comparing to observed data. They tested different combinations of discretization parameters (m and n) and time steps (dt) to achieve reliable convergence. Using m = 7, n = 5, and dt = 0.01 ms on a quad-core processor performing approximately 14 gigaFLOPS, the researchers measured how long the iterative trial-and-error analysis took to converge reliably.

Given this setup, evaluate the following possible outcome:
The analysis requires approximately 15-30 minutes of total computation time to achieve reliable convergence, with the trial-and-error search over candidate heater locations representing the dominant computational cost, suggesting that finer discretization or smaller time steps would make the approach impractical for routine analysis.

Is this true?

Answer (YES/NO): NO